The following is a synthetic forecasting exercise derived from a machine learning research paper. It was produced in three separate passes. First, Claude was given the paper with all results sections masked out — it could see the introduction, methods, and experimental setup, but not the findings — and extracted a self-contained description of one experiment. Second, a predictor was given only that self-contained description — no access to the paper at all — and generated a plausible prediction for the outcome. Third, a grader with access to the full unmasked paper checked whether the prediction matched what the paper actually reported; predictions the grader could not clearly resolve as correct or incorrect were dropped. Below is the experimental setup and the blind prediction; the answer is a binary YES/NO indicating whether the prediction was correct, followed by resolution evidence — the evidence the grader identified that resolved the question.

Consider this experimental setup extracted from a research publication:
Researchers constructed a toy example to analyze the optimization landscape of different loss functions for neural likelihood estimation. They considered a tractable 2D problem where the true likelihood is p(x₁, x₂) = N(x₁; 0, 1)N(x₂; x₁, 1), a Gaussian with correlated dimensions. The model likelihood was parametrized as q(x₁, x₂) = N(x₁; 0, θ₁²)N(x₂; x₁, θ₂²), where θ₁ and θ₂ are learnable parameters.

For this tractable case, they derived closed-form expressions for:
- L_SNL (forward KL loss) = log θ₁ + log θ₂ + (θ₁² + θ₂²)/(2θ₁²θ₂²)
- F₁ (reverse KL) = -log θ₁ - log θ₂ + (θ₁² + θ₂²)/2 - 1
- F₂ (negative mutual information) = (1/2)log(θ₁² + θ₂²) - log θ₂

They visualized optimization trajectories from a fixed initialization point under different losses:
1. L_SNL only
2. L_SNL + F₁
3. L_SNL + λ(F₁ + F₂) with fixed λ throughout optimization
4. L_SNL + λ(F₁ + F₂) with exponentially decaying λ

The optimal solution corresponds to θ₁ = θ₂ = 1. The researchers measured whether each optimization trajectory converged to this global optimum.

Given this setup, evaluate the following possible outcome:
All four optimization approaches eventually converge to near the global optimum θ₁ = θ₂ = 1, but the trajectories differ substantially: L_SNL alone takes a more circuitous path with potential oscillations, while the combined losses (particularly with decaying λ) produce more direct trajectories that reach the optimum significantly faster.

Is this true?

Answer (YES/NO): NO